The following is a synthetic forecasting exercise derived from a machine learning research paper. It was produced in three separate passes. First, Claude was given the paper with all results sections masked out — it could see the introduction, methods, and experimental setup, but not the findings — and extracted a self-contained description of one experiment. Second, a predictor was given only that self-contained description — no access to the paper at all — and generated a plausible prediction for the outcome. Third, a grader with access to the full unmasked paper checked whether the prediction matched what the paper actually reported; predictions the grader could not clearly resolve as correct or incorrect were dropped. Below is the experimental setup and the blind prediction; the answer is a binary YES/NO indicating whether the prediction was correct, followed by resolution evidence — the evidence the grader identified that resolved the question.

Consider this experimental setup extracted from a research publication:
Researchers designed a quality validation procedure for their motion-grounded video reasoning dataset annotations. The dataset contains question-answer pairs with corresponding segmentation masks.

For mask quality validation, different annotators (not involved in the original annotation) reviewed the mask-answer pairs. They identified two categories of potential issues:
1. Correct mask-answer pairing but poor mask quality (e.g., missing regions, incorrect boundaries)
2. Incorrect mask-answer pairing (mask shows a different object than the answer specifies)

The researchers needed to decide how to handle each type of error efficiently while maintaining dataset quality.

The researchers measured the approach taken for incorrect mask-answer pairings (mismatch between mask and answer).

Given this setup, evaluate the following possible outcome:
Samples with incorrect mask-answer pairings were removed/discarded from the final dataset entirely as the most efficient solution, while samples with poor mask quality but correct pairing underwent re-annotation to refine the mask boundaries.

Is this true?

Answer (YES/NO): YES